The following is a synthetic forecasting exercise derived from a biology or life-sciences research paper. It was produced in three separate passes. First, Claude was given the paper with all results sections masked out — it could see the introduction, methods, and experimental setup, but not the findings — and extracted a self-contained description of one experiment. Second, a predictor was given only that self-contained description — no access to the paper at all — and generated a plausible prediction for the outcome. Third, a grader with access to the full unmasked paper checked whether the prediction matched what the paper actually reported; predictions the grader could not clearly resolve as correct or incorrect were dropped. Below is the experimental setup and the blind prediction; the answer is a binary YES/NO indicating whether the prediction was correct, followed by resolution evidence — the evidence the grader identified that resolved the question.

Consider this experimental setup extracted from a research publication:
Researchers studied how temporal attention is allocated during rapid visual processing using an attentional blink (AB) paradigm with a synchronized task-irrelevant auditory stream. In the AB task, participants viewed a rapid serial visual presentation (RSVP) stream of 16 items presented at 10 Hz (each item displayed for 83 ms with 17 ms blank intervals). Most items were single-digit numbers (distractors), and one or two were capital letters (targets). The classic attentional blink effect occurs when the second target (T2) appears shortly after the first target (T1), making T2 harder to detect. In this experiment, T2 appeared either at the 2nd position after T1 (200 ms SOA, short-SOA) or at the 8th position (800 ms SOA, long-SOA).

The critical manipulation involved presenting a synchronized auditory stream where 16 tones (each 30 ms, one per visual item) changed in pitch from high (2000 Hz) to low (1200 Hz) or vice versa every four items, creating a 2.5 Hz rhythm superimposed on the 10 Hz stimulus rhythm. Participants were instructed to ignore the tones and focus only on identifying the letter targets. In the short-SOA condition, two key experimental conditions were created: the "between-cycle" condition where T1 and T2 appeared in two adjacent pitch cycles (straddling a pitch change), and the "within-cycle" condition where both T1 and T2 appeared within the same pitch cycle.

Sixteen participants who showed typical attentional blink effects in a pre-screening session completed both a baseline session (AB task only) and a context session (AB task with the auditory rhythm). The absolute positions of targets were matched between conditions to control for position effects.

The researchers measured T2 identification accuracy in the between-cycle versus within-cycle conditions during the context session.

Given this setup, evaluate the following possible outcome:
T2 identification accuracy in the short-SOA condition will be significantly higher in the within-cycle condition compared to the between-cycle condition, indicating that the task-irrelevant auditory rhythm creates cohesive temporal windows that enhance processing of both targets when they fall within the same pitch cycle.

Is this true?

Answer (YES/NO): NO